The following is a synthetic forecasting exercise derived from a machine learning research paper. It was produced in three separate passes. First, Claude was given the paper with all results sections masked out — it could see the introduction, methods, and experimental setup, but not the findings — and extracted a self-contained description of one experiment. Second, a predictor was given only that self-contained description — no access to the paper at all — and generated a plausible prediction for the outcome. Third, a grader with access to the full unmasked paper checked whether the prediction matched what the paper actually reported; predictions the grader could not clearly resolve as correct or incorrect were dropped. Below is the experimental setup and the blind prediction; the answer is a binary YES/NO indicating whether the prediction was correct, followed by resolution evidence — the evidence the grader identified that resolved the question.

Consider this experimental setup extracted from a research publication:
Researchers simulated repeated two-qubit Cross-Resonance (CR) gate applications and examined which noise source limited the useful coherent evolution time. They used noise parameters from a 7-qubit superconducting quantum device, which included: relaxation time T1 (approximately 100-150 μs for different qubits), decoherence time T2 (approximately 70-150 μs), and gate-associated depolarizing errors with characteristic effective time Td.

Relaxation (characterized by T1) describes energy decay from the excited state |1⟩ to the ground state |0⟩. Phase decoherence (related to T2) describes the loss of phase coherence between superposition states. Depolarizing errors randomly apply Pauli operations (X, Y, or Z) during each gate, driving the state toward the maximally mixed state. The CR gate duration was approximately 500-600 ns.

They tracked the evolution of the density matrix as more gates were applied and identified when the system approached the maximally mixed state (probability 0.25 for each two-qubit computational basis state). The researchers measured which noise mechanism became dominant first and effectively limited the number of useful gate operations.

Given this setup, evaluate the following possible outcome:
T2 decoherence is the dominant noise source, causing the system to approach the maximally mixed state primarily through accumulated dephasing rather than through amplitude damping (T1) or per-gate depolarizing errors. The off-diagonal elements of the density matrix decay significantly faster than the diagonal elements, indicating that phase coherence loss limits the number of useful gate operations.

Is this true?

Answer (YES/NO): NO